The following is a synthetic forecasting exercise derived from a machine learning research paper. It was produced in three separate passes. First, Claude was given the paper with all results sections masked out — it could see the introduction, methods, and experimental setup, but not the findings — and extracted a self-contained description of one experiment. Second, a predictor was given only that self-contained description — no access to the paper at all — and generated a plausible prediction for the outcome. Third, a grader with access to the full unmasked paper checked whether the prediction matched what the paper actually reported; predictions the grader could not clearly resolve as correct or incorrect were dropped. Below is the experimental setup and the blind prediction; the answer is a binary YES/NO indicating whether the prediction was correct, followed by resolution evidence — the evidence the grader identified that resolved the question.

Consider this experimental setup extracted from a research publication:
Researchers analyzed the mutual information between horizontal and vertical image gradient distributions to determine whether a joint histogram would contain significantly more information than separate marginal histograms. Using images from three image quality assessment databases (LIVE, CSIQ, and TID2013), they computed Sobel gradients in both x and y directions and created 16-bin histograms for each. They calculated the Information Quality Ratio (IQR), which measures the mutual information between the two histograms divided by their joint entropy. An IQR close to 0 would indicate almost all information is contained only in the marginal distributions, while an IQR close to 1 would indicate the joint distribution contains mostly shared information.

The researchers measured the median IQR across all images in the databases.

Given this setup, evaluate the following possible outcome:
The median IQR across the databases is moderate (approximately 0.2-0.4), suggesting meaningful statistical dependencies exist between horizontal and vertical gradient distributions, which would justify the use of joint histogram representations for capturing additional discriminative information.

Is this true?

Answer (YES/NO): NO